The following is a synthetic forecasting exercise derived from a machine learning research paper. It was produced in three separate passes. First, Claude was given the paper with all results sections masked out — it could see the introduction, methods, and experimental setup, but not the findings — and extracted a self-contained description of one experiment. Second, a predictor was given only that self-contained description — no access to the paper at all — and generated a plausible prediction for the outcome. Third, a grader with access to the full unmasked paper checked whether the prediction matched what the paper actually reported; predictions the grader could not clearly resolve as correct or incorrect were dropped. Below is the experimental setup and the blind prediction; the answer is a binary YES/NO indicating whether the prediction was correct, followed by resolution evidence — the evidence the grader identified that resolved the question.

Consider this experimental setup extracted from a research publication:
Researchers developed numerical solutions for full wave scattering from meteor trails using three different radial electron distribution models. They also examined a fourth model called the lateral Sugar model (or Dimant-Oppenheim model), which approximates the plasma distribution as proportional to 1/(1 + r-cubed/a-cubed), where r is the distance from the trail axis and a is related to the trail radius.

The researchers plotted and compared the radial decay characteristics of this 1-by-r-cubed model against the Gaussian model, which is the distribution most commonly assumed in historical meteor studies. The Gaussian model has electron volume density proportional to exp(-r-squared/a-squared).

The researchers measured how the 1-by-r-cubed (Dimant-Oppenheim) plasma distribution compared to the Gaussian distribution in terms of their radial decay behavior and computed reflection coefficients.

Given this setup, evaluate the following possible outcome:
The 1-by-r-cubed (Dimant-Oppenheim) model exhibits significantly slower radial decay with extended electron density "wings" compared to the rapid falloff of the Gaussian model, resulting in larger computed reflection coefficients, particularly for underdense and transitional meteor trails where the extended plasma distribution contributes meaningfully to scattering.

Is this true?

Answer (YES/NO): NO